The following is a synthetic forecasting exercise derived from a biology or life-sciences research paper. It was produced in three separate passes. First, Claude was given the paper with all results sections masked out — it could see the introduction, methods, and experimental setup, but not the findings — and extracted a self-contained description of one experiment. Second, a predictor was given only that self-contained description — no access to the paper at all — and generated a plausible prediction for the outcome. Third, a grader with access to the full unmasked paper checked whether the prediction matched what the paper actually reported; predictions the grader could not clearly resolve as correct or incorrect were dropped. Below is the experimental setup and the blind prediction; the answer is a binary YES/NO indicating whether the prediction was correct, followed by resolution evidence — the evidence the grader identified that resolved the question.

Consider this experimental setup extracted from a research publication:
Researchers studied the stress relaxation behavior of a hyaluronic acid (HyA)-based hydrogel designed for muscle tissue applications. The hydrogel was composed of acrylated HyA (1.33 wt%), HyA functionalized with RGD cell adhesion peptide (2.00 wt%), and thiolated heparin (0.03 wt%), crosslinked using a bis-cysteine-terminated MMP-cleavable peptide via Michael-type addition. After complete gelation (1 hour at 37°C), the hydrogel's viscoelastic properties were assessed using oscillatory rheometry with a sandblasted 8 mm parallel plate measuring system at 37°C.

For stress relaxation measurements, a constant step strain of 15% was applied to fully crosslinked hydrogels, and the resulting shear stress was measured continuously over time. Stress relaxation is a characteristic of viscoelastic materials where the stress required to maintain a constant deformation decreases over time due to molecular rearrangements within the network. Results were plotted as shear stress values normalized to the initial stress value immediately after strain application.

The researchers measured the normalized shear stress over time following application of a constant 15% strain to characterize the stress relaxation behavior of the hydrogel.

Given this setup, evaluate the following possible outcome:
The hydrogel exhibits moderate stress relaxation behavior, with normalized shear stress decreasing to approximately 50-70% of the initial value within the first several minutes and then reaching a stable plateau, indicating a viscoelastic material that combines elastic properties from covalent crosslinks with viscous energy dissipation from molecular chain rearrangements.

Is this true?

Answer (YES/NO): NO